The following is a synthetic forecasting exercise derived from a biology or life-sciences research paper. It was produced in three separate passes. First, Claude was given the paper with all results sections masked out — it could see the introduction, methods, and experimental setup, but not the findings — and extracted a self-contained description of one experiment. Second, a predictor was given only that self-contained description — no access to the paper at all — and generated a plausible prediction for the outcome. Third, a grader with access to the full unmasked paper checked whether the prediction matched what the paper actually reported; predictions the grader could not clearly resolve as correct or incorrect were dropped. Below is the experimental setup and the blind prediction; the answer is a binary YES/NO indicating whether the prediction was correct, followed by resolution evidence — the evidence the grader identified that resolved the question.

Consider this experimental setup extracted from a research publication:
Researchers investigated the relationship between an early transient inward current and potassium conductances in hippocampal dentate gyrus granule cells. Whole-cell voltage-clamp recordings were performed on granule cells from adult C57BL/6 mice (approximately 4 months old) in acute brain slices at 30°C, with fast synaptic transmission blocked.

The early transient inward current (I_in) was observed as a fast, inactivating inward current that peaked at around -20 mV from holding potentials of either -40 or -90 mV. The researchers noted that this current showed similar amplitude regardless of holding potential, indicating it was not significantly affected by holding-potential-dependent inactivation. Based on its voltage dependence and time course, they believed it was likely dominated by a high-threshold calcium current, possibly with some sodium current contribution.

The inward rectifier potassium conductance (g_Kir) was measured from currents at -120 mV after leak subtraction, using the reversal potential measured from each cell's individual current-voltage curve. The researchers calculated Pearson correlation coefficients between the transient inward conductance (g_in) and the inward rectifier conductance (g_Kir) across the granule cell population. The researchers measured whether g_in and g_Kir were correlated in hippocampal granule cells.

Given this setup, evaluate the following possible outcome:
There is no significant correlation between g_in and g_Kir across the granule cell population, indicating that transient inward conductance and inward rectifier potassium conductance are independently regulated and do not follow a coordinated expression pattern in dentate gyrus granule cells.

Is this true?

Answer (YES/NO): NO